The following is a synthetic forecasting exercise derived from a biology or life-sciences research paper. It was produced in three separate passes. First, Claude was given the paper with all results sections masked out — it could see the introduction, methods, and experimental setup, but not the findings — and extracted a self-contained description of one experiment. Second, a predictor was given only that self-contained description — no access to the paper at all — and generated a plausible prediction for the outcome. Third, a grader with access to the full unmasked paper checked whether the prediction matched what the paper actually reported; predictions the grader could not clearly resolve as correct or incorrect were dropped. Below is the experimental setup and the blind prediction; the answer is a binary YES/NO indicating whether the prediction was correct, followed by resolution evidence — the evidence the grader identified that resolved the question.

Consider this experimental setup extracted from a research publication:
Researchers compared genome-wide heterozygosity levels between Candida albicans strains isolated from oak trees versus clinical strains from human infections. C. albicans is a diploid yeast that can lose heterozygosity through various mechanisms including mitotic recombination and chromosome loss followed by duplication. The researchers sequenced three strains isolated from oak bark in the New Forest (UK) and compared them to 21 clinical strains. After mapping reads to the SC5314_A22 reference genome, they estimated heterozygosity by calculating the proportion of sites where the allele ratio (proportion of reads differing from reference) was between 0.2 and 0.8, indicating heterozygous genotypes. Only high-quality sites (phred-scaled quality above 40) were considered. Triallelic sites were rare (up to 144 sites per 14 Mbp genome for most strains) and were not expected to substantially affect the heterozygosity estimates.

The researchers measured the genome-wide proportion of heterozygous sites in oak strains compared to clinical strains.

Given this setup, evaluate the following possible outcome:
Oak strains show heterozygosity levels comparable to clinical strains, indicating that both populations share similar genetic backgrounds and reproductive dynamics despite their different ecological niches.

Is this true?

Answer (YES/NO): NO